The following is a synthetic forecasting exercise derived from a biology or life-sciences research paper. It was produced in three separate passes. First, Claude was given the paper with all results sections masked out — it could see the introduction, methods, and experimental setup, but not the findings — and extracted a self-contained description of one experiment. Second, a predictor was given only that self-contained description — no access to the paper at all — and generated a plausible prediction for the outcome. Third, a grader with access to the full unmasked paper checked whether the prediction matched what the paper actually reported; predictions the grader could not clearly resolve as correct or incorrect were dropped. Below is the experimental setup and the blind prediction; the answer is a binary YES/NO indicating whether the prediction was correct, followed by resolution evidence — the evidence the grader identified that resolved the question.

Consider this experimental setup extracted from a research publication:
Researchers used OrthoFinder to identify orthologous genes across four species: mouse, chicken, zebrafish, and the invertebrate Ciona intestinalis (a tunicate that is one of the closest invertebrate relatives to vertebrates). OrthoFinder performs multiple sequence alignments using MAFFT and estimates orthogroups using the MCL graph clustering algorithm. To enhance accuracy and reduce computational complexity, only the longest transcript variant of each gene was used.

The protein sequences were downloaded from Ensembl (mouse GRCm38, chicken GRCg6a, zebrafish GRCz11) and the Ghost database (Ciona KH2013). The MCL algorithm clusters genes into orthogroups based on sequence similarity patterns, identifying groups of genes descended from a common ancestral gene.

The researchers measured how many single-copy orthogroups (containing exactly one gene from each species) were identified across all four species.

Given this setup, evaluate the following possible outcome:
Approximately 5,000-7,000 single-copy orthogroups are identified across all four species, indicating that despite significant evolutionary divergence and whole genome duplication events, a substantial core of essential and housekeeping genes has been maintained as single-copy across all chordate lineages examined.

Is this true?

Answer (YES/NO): NO